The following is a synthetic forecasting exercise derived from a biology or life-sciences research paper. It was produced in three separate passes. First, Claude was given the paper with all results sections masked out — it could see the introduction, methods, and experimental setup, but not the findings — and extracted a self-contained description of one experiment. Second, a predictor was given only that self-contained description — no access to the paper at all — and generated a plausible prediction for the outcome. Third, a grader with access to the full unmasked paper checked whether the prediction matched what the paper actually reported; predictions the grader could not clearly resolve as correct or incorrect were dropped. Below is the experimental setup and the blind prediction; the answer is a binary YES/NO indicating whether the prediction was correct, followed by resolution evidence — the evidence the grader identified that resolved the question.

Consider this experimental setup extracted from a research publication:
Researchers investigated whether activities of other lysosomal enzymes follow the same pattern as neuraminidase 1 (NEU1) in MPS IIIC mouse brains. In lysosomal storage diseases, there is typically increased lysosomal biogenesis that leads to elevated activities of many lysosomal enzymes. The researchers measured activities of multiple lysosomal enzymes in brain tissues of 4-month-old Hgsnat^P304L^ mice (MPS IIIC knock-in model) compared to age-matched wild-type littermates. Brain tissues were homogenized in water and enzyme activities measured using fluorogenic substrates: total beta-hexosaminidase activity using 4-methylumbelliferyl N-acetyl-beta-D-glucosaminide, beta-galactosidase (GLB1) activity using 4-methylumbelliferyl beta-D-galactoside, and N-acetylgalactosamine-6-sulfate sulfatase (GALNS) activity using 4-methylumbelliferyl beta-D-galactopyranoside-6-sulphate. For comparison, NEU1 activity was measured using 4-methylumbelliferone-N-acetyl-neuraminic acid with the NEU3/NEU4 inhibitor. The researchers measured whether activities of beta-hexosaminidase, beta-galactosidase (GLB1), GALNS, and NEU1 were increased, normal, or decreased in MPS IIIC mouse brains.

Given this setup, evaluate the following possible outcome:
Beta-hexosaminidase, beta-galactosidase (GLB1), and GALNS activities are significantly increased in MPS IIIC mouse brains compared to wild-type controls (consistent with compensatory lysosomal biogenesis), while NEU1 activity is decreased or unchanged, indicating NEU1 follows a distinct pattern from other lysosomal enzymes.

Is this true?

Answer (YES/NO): NO